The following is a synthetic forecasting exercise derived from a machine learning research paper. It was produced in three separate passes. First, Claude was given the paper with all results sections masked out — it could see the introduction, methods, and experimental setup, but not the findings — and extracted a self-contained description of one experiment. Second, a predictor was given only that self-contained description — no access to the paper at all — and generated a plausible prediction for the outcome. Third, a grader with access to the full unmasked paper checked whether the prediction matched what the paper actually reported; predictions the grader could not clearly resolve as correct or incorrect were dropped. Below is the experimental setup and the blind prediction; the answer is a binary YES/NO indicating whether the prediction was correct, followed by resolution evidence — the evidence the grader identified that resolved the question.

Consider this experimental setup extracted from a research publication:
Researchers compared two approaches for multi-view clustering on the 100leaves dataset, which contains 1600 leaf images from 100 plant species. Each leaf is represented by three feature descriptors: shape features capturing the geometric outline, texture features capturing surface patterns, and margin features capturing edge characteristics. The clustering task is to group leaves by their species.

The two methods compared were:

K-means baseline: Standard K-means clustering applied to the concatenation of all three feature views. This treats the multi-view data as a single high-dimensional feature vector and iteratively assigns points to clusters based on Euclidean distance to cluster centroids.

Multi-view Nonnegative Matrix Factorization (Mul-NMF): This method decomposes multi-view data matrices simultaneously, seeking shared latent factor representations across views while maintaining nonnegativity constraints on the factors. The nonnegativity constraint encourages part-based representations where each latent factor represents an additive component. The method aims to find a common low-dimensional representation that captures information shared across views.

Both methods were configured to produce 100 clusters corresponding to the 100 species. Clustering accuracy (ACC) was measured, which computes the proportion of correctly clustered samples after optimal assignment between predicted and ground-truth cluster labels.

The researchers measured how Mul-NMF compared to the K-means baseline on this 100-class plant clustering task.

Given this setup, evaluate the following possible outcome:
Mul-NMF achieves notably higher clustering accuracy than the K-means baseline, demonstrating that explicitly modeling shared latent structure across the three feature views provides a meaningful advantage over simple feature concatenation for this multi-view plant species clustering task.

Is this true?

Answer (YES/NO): YES